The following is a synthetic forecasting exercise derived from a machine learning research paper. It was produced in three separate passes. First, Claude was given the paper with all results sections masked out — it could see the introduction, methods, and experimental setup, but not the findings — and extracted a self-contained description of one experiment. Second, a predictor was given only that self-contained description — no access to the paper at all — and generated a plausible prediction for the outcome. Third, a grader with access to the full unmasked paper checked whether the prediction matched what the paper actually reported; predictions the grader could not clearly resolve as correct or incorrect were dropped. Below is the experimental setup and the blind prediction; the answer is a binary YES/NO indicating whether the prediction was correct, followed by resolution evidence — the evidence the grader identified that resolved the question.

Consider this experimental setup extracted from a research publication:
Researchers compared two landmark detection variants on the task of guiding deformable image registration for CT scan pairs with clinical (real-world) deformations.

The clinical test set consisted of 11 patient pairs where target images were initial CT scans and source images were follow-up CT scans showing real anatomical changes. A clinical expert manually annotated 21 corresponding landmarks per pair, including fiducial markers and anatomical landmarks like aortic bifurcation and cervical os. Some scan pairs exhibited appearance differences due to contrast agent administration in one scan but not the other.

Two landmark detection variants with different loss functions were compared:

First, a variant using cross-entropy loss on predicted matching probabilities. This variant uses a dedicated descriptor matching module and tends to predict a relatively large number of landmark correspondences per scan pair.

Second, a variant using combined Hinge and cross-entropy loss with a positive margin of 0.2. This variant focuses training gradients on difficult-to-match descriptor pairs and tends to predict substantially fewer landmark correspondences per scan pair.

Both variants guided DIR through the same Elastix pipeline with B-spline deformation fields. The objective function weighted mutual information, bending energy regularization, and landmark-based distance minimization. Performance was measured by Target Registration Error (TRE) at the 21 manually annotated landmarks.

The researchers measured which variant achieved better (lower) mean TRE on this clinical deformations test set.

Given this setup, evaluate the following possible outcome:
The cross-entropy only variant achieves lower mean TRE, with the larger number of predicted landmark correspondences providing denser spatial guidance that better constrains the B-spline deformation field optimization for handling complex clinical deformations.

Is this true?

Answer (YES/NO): YES